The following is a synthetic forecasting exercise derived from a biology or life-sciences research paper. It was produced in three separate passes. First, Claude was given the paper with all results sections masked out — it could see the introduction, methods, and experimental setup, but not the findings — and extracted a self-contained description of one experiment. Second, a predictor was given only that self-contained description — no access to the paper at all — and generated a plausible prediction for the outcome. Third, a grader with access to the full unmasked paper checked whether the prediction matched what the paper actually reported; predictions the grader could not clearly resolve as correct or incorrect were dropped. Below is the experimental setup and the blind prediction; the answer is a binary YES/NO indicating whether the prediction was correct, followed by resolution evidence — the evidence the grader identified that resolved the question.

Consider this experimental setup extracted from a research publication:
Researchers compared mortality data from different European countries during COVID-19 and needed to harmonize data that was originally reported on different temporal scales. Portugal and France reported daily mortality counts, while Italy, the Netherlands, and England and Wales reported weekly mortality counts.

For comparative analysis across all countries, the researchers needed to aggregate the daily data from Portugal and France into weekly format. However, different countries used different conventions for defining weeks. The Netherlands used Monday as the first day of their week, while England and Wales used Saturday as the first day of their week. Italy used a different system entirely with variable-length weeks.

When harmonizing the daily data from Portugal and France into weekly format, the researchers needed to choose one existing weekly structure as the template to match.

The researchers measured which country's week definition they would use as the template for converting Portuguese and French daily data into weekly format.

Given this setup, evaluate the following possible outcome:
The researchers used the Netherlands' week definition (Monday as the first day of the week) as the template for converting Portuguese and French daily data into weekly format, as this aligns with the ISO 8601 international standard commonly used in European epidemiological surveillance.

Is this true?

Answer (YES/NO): NO